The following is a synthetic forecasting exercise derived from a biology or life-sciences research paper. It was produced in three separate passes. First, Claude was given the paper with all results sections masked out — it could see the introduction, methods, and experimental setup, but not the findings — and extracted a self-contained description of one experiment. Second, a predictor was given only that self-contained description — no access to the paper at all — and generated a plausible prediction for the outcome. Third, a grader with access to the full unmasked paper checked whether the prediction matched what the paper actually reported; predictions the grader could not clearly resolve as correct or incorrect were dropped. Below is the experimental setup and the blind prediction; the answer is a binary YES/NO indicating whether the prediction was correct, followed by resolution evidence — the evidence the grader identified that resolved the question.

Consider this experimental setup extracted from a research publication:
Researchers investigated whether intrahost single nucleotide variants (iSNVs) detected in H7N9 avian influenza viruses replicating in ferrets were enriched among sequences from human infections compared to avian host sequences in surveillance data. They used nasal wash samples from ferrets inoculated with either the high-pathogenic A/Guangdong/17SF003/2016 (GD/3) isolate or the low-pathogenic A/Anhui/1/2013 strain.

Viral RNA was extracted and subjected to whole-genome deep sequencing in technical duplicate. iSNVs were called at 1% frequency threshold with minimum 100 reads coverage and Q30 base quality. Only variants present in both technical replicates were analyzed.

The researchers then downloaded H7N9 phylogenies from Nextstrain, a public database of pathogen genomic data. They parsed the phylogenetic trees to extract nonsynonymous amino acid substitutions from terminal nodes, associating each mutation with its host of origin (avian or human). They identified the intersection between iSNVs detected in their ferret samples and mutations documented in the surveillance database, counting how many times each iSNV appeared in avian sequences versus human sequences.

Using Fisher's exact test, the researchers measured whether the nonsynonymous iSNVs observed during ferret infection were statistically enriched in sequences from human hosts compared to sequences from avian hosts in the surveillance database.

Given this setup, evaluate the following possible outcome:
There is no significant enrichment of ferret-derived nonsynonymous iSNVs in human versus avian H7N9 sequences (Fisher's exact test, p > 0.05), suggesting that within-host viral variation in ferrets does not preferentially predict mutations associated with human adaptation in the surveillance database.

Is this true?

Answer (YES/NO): YES